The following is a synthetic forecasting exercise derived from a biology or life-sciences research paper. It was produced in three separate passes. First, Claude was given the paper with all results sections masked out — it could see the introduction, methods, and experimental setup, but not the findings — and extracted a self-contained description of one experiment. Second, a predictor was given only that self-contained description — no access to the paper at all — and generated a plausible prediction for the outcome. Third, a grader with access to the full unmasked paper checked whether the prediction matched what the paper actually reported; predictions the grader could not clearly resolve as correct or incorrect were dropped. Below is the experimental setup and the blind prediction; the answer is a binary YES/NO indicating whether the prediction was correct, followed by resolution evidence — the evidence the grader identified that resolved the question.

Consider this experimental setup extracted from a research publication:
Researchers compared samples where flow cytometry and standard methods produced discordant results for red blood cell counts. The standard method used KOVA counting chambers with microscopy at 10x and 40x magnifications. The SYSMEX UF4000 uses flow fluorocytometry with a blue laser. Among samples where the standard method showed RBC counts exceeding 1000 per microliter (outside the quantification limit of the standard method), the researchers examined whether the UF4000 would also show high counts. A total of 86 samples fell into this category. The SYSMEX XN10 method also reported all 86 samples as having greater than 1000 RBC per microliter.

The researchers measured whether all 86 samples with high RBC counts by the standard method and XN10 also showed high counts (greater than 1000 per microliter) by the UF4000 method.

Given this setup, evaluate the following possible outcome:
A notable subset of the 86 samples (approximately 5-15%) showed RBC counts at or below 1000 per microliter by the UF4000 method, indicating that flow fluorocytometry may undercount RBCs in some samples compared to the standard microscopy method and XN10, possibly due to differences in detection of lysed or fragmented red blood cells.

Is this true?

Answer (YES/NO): NO